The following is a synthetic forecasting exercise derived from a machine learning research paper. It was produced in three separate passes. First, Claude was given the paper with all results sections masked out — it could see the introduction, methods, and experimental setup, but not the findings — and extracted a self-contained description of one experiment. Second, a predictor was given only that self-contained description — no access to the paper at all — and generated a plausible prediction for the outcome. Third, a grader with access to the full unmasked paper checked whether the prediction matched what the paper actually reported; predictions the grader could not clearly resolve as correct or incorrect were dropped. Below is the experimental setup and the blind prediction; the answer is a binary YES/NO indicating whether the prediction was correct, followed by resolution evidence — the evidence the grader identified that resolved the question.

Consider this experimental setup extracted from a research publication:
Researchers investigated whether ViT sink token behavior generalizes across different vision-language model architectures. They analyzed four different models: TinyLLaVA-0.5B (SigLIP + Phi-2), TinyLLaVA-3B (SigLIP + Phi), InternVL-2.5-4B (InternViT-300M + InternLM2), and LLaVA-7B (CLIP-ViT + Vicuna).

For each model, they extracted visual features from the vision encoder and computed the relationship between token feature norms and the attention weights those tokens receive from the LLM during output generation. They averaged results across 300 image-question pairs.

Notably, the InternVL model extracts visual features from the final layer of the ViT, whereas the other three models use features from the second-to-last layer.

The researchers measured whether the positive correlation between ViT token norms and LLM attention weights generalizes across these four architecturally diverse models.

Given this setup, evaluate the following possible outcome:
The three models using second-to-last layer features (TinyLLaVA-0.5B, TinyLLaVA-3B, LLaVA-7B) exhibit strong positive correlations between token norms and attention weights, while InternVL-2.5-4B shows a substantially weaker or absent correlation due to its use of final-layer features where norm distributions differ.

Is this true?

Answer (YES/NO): NO